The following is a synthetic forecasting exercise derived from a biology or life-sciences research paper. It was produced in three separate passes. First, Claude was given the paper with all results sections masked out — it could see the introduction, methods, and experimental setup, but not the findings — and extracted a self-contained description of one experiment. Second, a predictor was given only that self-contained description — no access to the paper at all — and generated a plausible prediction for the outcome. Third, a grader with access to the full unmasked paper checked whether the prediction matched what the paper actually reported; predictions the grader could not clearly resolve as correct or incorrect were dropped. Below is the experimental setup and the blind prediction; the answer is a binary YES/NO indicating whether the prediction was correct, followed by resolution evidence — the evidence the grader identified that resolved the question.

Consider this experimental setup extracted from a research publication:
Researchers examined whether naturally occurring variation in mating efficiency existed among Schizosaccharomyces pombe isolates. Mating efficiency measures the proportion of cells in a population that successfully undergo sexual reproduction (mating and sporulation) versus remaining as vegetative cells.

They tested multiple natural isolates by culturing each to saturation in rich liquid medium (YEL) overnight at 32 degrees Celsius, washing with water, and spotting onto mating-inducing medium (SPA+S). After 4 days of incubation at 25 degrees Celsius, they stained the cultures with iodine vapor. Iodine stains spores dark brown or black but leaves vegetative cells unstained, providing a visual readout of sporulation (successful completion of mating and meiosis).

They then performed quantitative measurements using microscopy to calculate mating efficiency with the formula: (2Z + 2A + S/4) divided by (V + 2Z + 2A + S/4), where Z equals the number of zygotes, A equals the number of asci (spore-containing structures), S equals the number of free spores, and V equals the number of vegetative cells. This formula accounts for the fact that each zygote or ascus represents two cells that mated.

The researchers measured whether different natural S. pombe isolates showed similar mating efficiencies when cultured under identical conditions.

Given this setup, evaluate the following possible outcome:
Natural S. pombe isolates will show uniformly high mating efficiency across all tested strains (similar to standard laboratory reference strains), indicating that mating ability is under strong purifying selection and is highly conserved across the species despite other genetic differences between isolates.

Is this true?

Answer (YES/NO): NO